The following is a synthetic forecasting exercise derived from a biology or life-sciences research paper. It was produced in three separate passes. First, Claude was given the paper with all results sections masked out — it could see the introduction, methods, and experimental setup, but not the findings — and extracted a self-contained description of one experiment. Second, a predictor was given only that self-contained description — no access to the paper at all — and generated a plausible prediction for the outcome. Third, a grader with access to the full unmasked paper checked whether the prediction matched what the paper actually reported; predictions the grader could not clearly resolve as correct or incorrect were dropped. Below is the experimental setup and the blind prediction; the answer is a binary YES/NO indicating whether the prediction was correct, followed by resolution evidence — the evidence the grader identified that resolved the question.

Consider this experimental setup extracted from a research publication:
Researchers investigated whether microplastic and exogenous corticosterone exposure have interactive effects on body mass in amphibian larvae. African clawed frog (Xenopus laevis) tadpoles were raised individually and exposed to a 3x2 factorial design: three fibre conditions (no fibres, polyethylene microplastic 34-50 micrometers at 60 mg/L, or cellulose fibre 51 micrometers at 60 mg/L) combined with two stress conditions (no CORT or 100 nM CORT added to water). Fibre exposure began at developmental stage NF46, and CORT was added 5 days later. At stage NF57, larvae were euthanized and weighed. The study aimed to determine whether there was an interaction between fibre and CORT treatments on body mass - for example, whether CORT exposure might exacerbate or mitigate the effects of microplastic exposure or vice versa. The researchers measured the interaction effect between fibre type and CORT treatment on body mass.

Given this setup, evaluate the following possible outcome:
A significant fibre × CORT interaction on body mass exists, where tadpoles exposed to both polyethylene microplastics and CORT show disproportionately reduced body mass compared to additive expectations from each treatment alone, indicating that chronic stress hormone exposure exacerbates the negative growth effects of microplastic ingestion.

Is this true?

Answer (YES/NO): NO